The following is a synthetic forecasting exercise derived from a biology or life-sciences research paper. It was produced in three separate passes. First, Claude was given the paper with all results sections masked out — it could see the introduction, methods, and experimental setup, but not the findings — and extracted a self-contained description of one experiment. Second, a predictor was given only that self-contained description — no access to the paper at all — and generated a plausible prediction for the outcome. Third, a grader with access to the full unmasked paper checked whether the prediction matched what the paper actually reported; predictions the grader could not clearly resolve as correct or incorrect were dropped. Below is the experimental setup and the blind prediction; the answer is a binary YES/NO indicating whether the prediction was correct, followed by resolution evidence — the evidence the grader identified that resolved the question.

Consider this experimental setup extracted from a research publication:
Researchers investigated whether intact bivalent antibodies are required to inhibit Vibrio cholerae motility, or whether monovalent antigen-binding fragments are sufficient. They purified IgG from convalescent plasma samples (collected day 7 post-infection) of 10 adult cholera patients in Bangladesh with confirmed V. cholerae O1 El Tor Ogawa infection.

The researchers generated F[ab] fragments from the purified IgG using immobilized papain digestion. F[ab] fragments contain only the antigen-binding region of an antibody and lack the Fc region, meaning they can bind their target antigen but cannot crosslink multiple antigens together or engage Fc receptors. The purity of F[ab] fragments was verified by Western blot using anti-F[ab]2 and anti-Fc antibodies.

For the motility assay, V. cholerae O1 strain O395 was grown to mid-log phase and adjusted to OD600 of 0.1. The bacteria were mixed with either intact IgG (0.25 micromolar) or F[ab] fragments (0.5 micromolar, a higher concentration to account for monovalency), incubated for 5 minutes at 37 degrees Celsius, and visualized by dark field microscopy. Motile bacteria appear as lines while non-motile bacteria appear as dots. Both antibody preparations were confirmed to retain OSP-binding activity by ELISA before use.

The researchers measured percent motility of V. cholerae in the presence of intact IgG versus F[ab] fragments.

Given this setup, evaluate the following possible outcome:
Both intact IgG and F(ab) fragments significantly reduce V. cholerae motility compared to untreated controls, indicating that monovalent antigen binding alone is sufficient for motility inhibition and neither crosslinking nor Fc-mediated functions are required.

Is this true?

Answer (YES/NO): NO